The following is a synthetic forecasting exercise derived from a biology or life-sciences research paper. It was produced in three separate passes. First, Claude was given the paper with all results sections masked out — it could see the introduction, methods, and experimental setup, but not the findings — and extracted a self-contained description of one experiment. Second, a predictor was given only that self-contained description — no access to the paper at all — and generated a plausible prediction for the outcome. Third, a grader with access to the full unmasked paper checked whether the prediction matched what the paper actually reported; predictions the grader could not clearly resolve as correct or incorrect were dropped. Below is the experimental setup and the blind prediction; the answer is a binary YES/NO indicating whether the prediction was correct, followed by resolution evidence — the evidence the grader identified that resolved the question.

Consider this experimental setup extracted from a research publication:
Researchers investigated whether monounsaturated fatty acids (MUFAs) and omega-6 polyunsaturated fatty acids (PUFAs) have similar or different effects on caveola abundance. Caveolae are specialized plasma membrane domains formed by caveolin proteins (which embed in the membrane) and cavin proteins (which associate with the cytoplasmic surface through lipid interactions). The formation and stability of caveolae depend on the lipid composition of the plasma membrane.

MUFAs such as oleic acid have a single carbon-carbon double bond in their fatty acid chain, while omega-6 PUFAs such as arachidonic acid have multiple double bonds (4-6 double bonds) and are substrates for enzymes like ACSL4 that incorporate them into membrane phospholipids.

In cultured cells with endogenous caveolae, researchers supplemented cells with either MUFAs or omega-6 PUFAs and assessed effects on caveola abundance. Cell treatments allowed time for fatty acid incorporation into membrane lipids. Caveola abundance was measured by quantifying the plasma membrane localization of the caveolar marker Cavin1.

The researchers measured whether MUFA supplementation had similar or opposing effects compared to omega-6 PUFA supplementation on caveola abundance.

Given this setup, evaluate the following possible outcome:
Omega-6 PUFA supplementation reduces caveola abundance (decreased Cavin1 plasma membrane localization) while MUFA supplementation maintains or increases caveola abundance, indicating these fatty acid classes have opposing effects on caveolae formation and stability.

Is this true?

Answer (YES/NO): NO